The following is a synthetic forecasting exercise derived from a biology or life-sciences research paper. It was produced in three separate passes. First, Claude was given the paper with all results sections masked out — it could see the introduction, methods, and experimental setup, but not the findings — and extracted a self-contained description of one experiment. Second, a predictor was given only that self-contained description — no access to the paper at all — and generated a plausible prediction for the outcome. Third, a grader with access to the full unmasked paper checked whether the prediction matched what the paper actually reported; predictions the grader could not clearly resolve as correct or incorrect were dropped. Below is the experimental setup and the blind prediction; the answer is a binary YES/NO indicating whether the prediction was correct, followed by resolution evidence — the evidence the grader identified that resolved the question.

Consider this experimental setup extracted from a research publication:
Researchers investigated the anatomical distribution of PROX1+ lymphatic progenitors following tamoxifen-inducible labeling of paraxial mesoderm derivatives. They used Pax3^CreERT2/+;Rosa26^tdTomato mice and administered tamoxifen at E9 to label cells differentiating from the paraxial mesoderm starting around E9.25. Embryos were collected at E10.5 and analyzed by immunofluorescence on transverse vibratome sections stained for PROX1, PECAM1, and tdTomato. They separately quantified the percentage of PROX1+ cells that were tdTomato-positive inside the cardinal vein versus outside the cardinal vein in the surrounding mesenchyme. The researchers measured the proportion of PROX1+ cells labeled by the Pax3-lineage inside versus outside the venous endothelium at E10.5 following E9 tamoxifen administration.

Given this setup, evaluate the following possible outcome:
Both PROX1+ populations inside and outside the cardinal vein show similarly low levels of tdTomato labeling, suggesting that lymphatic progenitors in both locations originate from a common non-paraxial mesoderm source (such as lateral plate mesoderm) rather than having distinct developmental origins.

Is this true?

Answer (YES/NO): NO